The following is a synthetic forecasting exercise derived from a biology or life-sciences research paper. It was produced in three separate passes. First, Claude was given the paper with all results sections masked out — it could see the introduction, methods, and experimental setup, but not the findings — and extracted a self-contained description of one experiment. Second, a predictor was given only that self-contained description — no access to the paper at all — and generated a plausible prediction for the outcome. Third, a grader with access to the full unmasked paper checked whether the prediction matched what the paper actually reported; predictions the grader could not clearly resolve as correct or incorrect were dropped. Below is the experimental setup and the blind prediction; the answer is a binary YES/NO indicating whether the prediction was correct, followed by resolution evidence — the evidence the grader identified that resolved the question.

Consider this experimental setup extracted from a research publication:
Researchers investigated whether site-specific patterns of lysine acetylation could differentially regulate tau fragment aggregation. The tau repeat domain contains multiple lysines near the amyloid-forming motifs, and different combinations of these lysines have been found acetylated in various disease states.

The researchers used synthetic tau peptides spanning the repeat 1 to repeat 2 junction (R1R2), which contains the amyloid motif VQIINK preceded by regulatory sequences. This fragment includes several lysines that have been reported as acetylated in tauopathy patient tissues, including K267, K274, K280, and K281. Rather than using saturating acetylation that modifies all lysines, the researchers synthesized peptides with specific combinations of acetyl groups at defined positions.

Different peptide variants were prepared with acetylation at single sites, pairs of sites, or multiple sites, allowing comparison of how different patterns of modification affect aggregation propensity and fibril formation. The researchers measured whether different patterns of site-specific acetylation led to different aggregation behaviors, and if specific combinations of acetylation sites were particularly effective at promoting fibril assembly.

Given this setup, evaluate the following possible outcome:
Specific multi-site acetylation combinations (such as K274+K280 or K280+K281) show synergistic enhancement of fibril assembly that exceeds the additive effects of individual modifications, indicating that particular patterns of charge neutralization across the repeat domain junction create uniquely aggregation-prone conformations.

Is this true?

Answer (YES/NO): YES